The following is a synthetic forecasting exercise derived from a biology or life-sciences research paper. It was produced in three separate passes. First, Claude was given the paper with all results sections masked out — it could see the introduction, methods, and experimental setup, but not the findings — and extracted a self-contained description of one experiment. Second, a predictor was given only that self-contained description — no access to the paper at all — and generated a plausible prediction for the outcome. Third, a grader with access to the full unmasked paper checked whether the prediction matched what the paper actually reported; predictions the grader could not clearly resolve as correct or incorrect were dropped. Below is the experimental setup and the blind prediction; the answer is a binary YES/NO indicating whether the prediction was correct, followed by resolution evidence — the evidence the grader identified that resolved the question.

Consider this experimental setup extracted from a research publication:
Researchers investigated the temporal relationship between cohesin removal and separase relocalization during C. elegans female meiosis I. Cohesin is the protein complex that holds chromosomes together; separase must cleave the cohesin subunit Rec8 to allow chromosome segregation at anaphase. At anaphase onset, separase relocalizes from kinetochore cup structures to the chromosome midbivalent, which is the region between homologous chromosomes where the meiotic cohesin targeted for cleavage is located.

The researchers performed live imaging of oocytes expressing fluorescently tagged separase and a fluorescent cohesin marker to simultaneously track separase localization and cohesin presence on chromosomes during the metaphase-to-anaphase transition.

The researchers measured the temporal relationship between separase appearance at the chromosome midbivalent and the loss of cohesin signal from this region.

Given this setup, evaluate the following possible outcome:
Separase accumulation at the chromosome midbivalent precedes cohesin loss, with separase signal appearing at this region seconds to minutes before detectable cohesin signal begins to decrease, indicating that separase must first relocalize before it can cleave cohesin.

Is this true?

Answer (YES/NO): YES